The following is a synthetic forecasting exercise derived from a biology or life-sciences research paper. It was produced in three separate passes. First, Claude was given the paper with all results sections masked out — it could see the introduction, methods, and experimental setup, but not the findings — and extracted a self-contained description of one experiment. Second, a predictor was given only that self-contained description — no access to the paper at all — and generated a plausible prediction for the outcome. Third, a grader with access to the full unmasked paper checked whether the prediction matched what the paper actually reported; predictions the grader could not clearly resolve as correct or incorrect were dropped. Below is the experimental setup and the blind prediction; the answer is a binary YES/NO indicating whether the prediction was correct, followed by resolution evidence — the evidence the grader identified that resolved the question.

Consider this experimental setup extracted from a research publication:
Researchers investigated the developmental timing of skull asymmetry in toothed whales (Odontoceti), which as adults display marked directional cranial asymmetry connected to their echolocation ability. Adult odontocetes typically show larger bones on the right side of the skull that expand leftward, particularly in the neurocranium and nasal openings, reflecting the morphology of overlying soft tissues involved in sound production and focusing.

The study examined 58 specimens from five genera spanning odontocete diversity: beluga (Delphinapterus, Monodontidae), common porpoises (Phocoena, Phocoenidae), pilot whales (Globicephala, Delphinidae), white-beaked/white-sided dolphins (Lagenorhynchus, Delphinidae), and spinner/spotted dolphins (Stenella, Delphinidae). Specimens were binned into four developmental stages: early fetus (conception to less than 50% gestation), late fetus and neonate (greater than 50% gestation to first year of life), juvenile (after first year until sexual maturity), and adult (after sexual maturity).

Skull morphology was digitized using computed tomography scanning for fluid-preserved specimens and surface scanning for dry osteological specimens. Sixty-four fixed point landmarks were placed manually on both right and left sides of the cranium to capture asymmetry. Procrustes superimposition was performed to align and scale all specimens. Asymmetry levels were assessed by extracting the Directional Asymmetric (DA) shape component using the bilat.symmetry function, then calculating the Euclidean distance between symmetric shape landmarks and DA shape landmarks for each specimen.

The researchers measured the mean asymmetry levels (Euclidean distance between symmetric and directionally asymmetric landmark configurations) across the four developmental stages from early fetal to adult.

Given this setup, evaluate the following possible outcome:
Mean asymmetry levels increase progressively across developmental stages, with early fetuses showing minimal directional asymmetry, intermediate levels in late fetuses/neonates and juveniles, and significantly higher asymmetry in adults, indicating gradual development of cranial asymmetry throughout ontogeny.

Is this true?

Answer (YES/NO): NO